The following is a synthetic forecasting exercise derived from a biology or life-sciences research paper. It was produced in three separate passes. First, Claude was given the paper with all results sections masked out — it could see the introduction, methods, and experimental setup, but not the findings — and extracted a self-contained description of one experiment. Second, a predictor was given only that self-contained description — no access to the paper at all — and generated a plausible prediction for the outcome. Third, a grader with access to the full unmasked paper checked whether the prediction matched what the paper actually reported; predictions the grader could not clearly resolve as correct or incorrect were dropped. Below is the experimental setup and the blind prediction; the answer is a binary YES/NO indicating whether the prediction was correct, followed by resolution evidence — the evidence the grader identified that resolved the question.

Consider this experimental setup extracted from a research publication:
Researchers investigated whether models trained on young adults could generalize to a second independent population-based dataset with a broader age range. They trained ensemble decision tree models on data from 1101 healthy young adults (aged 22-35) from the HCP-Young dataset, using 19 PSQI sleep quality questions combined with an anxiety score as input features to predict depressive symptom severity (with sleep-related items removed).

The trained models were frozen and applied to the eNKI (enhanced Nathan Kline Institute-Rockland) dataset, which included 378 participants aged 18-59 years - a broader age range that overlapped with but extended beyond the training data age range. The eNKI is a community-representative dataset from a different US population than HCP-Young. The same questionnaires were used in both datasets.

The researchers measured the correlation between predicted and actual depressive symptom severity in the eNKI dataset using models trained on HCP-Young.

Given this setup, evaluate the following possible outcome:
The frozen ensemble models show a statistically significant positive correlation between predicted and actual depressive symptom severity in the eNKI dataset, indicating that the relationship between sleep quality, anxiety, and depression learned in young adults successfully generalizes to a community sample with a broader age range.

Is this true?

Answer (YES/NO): YES